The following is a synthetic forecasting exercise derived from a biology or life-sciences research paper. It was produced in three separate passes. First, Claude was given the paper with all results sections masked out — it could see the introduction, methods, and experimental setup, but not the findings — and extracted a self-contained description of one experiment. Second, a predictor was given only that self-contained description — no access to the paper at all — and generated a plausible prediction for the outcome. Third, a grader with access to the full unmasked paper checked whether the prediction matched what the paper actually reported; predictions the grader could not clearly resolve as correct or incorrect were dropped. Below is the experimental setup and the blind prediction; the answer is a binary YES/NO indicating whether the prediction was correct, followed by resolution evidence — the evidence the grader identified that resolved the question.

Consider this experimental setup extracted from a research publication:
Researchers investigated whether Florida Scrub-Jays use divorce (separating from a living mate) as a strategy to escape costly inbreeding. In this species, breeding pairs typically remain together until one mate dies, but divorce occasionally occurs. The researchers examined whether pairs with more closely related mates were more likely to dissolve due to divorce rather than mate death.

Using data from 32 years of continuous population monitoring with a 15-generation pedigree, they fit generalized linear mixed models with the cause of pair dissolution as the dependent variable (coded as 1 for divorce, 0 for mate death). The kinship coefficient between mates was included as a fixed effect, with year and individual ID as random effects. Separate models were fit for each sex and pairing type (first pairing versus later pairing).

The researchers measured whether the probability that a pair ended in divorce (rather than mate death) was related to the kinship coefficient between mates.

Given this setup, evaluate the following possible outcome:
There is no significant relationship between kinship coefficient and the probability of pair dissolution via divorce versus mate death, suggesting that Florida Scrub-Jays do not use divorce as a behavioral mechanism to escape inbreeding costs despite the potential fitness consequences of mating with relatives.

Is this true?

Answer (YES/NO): YES